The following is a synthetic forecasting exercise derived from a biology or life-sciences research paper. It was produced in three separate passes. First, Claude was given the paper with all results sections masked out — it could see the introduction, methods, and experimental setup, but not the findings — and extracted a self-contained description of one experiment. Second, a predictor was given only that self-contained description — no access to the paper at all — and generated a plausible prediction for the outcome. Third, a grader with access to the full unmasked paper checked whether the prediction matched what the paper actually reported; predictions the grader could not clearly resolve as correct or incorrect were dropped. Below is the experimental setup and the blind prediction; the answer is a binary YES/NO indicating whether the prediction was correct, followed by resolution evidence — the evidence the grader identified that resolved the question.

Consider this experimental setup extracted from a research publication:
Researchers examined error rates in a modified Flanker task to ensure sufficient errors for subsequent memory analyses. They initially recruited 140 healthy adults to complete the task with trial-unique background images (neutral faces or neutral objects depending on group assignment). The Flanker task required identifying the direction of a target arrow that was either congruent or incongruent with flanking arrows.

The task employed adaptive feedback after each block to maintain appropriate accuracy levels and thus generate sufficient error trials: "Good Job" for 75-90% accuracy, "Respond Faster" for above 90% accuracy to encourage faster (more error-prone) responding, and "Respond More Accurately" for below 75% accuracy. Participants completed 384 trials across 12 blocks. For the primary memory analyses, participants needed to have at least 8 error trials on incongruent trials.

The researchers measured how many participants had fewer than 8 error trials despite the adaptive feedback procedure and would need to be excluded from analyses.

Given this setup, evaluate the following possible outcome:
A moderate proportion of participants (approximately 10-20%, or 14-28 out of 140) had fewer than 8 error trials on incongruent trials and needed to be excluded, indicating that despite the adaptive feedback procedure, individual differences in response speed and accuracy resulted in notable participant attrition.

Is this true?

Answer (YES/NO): YES